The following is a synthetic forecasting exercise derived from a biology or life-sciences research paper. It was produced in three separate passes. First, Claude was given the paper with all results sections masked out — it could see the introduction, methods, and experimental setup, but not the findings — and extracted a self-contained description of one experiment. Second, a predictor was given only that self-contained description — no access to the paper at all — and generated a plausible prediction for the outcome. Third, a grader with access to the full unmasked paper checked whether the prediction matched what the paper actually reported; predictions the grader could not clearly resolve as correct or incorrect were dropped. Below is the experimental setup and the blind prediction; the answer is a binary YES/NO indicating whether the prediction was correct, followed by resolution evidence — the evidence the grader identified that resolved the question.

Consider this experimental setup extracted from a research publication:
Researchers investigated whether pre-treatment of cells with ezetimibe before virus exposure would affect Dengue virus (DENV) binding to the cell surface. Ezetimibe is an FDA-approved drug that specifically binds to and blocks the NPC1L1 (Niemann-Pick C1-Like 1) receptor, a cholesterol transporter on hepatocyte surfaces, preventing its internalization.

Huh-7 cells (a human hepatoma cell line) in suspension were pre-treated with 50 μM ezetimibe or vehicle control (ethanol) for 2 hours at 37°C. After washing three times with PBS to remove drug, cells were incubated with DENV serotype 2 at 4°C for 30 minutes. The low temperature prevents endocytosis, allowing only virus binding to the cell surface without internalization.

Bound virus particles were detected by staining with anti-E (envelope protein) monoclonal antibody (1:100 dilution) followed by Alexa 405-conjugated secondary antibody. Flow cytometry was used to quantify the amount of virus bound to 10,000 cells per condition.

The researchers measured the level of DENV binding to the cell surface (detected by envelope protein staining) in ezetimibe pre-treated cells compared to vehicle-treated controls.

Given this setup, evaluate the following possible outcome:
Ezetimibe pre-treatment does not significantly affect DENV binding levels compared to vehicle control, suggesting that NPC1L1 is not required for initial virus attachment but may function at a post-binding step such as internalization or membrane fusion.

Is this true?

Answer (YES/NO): YES